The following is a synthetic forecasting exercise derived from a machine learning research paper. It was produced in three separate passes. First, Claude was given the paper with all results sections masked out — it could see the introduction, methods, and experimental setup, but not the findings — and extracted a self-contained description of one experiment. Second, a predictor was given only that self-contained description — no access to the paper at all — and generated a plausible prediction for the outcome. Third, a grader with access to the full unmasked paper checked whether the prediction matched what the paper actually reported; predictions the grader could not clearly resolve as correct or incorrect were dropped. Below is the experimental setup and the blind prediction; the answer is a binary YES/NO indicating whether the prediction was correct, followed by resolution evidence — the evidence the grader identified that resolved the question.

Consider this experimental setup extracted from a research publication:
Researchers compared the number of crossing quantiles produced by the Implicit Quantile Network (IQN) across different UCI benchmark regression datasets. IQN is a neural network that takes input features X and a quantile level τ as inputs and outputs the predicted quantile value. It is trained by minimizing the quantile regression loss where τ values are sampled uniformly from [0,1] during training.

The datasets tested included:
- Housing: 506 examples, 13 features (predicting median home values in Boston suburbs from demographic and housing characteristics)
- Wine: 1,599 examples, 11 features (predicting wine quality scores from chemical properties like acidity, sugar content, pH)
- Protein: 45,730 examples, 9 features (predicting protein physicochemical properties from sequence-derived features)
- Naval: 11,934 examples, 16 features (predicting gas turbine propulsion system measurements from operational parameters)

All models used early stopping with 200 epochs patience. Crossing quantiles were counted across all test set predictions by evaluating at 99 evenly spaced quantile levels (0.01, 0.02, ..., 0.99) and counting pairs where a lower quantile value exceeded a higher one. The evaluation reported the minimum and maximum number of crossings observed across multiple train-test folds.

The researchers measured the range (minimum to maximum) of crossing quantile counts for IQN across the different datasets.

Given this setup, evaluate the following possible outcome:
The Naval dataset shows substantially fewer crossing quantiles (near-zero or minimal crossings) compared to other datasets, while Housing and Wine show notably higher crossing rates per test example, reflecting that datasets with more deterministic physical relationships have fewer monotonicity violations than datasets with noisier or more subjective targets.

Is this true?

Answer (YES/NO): NO